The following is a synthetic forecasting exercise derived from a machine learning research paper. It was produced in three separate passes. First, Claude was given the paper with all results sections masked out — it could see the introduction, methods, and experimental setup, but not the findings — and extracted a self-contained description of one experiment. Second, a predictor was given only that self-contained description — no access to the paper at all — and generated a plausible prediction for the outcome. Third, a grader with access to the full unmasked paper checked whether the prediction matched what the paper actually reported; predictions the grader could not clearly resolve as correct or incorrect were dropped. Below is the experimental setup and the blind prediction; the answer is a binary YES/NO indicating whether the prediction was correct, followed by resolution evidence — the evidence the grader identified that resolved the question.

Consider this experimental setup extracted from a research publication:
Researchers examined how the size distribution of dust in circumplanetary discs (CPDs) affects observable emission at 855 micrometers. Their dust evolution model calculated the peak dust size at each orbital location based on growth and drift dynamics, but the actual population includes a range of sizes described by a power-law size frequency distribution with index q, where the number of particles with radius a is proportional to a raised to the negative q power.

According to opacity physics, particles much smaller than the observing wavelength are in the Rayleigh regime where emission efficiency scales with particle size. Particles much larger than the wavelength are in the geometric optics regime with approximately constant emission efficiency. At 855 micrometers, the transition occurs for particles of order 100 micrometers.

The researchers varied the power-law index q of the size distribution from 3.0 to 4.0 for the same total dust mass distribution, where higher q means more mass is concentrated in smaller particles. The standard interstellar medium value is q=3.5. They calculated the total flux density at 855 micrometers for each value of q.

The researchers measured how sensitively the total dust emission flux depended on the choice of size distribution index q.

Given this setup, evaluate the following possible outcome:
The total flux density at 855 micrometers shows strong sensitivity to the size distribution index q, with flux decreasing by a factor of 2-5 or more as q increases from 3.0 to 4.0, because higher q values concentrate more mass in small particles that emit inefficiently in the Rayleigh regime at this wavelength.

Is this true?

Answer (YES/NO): NO